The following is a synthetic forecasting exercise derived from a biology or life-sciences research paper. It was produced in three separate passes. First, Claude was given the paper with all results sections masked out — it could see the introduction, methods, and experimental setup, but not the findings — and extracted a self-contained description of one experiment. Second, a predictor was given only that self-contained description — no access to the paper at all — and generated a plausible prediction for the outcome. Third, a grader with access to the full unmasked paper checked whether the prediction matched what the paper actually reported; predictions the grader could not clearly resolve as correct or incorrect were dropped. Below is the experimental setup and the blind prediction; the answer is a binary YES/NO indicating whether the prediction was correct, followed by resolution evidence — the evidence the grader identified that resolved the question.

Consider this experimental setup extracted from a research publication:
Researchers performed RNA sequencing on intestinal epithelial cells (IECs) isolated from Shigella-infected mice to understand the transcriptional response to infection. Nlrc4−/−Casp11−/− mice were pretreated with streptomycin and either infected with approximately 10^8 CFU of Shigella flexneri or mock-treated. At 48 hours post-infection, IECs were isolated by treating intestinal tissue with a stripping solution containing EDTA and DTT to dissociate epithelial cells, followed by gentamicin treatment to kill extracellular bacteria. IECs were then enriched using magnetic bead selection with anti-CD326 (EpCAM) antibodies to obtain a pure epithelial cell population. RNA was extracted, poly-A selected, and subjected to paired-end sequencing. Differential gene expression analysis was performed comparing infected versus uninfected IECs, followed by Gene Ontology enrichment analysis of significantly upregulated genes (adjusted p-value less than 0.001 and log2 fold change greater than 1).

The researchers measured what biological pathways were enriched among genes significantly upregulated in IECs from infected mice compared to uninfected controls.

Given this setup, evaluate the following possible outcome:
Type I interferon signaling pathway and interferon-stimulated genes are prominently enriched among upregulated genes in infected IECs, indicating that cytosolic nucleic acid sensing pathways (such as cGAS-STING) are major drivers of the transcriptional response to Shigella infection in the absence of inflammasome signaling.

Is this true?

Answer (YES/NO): NO